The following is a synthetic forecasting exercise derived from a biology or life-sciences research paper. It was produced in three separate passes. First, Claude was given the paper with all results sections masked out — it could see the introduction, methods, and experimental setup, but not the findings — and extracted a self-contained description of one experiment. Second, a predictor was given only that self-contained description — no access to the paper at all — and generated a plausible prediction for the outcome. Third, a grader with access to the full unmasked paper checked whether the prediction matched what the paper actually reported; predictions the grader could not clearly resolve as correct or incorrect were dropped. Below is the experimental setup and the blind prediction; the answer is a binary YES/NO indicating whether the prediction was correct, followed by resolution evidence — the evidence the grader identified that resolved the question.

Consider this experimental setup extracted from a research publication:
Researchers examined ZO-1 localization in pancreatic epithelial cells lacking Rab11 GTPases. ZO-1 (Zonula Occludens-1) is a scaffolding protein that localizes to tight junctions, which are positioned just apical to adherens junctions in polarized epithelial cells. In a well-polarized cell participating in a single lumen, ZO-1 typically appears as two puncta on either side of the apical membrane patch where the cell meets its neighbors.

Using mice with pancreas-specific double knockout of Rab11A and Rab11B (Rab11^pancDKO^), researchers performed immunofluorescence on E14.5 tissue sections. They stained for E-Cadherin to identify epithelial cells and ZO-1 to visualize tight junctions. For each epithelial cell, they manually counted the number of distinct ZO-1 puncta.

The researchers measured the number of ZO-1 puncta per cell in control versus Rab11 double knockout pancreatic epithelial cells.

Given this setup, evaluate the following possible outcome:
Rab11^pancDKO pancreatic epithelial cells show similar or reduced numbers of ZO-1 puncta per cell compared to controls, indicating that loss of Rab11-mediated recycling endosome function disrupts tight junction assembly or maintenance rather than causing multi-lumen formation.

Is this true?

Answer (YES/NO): NO